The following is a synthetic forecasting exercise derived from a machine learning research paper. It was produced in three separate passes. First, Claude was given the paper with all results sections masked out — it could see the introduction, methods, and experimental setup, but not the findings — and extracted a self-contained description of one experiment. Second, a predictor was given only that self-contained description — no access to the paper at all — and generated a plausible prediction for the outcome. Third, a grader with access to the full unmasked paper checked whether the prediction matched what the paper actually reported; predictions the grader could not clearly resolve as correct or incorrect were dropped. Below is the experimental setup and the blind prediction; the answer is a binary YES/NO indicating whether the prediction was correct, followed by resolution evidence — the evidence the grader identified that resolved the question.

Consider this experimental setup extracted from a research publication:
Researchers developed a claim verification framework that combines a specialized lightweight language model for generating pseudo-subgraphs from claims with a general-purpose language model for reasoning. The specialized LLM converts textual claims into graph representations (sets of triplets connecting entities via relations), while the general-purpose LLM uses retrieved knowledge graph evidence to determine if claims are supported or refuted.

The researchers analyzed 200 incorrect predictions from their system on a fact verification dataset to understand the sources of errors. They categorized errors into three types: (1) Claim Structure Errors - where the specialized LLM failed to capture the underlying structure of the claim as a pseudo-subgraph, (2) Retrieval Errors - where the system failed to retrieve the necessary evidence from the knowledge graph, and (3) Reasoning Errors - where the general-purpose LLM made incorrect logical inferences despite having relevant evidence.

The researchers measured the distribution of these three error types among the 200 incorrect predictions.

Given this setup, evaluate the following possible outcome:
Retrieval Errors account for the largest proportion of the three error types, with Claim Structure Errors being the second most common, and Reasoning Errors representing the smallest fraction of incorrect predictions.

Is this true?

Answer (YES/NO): NO